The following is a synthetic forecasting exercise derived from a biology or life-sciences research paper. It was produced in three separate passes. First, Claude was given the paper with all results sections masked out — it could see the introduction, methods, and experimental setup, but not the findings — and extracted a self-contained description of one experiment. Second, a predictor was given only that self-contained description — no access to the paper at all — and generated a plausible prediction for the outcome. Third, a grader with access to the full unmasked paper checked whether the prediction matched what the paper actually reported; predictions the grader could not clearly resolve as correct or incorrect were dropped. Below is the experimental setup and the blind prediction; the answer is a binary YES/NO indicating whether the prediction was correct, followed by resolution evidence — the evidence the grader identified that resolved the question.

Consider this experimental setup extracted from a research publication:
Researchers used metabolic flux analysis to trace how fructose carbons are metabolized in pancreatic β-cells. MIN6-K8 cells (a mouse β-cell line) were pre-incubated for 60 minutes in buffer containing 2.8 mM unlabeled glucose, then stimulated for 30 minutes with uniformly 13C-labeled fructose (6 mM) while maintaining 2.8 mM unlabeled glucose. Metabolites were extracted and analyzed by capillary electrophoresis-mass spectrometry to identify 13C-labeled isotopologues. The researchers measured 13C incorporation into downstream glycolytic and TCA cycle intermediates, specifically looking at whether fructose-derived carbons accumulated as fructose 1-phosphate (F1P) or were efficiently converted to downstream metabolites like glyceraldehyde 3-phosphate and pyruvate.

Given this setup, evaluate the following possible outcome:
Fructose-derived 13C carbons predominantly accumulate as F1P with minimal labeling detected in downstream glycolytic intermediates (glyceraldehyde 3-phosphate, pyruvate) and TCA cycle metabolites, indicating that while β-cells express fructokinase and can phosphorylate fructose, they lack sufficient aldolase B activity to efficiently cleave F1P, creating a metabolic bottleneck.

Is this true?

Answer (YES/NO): YES